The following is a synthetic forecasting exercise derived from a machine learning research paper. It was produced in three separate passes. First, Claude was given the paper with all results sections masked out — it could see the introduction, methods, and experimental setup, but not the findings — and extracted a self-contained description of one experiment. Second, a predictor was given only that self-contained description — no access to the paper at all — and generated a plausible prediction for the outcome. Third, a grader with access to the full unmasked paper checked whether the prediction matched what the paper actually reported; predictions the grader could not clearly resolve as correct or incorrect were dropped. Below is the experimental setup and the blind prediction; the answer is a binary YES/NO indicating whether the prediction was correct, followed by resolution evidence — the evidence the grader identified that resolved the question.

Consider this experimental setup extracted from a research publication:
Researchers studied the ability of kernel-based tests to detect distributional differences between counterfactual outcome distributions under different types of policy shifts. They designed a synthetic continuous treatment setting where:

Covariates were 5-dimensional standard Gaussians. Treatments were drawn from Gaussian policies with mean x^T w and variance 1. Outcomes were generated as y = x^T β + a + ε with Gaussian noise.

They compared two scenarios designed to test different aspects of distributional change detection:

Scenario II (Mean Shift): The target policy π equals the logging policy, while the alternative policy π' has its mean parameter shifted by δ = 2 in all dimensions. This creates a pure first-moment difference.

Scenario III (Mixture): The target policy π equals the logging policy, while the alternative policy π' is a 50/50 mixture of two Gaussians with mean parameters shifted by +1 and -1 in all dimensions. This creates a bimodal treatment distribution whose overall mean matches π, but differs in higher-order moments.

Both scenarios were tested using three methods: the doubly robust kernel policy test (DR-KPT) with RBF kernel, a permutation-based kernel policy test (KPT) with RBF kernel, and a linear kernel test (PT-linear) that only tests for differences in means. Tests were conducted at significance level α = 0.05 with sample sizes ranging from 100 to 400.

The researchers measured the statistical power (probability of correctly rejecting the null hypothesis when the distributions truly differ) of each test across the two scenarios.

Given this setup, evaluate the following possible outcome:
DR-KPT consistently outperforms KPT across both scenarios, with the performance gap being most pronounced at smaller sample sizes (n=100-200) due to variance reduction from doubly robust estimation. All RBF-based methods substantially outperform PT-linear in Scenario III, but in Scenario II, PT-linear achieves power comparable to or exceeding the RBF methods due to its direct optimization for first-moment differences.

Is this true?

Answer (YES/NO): NO